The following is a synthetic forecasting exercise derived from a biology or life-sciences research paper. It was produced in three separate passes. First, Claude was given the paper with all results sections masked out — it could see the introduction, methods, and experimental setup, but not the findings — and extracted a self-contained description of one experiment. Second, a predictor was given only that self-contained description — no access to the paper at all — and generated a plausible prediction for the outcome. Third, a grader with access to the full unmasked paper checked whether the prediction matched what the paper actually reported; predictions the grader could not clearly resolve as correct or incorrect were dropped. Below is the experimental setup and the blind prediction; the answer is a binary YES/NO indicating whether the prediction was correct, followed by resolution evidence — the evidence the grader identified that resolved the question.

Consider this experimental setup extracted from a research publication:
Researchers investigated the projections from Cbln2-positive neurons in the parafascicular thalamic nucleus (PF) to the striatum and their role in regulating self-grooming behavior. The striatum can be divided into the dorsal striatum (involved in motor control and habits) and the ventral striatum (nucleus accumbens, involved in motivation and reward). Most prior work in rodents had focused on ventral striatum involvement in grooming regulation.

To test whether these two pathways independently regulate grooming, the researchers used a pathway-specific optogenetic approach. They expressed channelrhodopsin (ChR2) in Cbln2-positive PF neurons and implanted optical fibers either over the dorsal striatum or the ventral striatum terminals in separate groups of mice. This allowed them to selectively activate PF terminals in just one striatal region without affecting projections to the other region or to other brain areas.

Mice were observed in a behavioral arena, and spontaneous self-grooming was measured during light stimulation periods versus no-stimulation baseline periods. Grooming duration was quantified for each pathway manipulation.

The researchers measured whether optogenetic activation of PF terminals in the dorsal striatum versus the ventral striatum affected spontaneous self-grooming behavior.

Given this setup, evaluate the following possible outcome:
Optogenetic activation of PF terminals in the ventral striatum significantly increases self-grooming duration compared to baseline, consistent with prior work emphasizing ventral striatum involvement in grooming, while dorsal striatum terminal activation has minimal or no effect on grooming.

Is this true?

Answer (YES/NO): NO